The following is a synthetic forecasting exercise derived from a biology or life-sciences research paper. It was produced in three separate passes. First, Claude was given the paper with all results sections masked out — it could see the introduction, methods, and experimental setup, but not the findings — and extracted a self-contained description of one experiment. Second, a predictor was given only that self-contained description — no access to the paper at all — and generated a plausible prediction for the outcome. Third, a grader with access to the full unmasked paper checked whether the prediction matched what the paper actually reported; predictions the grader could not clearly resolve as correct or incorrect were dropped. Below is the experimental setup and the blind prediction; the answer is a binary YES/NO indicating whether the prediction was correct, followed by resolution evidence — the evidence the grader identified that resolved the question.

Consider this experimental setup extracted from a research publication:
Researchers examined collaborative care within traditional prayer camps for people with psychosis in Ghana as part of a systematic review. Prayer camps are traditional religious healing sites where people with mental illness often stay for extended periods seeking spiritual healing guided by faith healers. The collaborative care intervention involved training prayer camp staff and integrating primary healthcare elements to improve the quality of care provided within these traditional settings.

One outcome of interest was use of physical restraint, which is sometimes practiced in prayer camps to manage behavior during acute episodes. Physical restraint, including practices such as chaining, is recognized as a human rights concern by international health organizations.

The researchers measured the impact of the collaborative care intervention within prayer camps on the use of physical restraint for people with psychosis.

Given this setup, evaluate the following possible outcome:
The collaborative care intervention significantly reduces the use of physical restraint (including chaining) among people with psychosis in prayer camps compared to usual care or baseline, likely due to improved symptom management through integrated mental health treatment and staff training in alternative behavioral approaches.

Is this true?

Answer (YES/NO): NO